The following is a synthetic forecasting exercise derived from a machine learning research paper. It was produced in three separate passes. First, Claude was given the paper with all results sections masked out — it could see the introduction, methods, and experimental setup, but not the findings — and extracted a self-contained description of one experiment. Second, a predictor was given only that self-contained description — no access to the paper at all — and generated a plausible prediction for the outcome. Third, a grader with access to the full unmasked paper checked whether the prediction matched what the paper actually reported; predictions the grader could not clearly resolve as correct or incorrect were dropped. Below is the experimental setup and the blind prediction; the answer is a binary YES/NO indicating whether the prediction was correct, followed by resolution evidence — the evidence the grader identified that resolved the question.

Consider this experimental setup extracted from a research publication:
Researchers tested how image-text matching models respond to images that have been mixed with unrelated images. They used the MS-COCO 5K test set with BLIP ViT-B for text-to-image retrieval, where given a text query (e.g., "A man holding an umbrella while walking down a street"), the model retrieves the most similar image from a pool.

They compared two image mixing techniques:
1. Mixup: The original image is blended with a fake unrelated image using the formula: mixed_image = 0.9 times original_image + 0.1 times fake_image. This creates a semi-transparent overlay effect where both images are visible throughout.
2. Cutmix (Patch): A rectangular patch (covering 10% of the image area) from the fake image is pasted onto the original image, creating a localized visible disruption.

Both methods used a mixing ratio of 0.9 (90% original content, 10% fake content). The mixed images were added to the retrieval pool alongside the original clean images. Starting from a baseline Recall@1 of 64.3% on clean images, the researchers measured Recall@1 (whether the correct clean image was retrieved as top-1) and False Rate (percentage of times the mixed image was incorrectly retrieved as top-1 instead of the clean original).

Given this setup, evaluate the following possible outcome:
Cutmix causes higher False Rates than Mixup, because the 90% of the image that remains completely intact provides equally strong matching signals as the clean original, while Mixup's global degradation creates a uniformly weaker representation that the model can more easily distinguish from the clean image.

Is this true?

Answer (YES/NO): NO